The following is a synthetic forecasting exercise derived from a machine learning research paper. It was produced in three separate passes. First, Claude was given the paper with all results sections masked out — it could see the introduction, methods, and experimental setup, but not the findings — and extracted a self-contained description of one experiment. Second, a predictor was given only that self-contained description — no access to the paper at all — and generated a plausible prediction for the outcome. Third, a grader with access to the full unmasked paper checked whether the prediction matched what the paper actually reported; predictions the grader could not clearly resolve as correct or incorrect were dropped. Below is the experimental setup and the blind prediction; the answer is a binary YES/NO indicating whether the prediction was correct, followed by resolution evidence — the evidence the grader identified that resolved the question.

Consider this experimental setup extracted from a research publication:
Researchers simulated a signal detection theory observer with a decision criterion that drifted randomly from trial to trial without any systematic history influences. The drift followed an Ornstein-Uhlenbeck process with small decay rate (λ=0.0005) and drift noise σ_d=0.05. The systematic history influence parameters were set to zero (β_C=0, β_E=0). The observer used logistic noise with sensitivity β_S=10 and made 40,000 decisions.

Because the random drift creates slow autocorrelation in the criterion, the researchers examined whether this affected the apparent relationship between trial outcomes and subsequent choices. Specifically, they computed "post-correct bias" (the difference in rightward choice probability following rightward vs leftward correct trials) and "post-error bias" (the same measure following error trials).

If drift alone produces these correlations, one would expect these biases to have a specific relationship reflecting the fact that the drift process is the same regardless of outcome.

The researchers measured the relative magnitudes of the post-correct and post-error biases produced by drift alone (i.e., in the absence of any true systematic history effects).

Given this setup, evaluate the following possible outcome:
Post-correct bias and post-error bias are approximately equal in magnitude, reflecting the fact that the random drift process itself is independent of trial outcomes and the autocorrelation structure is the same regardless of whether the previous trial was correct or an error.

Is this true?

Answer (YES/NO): NO